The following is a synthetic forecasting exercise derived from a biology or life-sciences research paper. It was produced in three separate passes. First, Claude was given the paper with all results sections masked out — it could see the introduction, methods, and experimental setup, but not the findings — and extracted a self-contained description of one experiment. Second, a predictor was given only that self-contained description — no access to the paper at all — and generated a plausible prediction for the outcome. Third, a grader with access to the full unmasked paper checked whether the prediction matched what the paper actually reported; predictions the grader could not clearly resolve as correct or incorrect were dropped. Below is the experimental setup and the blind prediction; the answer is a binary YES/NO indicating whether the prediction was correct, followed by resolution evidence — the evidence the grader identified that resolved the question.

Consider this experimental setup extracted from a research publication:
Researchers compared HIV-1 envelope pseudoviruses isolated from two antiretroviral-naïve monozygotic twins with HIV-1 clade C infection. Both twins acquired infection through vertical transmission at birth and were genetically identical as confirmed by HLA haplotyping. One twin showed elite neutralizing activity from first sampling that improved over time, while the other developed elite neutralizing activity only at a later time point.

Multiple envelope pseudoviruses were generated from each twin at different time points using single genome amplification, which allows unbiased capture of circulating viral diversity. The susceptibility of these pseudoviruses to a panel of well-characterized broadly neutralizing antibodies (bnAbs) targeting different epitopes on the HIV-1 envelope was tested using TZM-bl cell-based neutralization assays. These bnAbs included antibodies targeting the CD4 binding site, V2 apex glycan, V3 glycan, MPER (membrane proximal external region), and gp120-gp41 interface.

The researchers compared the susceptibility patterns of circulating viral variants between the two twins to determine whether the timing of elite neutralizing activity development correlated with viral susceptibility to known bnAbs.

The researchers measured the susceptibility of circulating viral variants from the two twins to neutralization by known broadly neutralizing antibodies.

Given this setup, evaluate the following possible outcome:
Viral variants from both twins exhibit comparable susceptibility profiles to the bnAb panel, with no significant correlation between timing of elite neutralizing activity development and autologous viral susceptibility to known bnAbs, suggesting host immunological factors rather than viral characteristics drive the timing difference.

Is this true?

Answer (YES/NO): NO